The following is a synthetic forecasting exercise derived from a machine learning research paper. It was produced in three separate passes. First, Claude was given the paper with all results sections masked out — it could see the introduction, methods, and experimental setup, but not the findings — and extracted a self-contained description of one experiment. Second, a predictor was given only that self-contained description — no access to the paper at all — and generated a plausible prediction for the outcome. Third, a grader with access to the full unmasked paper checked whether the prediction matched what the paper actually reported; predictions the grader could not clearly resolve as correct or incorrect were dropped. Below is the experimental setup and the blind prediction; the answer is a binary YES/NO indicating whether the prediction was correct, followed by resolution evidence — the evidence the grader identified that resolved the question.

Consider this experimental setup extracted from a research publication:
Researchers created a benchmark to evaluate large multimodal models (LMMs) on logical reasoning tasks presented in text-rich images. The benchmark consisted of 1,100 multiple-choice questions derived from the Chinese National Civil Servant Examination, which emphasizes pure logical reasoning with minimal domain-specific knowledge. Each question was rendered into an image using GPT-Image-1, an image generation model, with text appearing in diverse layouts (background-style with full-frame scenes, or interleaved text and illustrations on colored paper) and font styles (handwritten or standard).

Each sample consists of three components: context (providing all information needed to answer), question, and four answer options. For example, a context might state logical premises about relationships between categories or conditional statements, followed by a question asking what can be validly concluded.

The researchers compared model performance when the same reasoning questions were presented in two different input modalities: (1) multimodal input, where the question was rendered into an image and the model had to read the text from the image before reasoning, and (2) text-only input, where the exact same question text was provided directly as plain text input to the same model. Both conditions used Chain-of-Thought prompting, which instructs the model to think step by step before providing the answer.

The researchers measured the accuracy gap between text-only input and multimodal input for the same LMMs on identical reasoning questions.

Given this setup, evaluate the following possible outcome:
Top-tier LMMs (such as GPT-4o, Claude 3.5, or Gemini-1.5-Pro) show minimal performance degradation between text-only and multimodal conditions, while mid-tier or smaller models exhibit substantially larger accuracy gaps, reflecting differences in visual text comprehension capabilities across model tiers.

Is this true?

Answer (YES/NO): NO